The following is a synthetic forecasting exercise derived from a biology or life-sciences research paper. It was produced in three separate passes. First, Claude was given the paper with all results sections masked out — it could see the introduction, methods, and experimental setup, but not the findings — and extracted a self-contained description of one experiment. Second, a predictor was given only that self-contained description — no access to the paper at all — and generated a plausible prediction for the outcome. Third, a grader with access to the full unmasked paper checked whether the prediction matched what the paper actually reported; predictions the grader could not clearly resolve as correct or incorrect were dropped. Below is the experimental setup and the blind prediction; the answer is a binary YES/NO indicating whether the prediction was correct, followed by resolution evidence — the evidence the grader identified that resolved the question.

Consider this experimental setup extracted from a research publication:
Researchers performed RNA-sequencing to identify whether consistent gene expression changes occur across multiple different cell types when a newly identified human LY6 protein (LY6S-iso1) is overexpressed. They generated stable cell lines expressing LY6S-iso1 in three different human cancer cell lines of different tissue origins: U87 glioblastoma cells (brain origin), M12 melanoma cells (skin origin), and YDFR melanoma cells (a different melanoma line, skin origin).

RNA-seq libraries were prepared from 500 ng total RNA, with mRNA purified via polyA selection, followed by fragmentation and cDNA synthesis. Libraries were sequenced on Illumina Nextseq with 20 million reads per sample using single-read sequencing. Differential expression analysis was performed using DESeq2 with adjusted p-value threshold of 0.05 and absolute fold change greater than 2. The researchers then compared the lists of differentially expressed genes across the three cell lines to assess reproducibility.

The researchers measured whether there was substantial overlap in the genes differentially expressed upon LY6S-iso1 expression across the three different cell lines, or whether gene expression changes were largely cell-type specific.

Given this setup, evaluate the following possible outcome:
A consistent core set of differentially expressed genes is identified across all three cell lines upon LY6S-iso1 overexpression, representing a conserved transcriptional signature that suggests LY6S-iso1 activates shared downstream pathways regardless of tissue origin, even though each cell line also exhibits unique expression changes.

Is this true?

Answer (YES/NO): YES